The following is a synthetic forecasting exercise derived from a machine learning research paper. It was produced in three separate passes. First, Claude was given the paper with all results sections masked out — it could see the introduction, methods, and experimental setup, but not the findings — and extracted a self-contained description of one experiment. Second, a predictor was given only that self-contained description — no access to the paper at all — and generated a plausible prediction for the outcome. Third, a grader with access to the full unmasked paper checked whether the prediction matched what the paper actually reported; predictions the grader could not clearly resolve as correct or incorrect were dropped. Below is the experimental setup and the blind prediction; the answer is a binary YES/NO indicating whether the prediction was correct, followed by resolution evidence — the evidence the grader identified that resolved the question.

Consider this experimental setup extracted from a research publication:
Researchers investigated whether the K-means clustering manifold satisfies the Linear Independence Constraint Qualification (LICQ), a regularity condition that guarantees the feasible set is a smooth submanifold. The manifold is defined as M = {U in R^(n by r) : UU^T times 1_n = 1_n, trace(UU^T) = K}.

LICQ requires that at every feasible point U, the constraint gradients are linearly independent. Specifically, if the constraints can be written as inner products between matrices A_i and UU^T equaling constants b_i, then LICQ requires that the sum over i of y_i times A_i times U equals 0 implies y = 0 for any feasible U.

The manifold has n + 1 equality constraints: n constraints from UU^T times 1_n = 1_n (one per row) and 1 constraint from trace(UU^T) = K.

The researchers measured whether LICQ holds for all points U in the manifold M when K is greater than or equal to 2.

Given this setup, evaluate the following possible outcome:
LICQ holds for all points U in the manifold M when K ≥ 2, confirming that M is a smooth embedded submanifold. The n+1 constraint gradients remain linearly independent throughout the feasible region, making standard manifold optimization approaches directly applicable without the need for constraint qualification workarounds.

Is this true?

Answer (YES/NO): YES